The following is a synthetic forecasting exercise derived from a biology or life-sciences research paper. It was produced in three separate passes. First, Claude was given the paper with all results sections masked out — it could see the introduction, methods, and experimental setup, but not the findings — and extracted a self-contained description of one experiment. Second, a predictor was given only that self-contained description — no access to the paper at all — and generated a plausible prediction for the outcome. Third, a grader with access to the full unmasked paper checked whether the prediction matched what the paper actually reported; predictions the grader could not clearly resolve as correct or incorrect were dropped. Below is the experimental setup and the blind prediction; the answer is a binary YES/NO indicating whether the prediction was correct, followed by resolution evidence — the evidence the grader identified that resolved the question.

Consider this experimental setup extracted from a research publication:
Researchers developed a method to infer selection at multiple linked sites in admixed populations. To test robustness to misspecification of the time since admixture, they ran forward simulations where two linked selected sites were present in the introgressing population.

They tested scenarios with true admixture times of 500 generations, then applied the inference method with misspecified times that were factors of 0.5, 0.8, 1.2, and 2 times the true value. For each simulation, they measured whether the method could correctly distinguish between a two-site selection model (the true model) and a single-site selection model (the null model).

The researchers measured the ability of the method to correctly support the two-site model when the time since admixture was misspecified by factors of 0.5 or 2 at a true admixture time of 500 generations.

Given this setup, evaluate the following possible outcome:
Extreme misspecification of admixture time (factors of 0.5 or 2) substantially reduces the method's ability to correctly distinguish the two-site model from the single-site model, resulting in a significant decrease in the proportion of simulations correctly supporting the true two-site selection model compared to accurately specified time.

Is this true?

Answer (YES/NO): NO